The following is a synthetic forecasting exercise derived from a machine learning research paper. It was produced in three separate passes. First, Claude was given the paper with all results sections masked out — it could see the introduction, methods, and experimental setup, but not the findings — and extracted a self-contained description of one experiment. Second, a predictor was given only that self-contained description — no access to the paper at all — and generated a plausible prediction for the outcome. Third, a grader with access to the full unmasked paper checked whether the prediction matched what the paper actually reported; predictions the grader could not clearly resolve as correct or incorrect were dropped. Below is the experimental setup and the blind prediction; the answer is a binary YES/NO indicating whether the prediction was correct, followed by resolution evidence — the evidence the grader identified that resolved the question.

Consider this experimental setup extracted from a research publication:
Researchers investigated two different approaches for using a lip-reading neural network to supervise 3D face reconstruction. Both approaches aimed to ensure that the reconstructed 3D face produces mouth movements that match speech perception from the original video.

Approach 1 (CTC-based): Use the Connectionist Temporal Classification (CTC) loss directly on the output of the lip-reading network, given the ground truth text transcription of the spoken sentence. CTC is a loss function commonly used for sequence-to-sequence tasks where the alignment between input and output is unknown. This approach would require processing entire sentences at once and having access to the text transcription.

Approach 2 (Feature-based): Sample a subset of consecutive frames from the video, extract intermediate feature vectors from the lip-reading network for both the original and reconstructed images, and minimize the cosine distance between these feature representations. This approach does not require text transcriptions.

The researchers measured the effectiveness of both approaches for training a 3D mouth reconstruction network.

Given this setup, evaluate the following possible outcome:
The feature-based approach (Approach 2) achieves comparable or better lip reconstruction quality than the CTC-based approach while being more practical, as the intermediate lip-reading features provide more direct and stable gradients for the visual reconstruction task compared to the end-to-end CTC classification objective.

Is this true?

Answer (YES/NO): YES